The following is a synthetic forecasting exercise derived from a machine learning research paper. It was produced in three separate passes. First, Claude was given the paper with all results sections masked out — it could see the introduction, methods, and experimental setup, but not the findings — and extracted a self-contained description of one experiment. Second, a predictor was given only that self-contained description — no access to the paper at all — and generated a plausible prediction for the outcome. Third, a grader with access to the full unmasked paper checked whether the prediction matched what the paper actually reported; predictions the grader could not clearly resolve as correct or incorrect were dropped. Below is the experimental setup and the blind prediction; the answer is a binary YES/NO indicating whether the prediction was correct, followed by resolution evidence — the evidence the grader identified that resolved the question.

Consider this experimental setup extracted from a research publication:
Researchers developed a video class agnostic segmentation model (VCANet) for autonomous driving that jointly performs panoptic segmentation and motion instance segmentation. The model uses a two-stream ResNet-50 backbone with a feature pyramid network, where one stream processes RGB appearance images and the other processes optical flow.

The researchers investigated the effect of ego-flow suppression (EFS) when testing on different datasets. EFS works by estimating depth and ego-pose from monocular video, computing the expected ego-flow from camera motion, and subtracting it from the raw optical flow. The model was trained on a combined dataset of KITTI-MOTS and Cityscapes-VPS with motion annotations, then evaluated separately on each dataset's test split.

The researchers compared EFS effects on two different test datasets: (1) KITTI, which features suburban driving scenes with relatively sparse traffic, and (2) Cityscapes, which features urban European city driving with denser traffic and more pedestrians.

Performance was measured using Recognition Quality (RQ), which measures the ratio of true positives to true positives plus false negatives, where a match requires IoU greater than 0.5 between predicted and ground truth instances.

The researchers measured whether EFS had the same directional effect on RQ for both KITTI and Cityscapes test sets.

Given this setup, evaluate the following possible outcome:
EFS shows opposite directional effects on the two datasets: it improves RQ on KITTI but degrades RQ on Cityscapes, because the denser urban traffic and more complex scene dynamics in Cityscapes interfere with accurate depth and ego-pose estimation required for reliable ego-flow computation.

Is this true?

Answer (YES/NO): YES